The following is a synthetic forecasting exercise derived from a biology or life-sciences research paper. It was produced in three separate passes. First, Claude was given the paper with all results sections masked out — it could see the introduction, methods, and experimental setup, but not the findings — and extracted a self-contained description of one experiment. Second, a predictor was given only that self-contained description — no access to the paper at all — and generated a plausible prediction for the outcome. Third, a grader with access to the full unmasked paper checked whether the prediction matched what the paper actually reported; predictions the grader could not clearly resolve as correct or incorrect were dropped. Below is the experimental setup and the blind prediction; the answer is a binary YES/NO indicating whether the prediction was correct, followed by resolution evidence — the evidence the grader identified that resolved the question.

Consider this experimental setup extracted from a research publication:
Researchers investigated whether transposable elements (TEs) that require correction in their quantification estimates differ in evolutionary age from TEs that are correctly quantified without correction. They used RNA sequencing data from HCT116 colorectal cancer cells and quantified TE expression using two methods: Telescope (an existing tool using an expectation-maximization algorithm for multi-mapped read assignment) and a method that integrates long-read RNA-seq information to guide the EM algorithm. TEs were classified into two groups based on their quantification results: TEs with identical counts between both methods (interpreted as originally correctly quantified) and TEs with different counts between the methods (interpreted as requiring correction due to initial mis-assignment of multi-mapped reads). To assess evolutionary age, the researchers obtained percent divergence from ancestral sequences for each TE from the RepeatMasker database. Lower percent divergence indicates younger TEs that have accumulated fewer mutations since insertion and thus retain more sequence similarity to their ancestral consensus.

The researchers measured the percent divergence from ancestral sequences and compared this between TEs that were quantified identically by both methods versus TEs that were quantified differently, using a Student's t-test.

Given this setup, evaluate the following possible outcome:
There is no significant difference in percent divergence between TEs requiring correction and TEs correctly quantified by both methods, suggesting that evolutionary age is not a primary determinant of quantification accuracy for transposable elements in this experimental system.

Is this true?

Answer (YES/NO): NO